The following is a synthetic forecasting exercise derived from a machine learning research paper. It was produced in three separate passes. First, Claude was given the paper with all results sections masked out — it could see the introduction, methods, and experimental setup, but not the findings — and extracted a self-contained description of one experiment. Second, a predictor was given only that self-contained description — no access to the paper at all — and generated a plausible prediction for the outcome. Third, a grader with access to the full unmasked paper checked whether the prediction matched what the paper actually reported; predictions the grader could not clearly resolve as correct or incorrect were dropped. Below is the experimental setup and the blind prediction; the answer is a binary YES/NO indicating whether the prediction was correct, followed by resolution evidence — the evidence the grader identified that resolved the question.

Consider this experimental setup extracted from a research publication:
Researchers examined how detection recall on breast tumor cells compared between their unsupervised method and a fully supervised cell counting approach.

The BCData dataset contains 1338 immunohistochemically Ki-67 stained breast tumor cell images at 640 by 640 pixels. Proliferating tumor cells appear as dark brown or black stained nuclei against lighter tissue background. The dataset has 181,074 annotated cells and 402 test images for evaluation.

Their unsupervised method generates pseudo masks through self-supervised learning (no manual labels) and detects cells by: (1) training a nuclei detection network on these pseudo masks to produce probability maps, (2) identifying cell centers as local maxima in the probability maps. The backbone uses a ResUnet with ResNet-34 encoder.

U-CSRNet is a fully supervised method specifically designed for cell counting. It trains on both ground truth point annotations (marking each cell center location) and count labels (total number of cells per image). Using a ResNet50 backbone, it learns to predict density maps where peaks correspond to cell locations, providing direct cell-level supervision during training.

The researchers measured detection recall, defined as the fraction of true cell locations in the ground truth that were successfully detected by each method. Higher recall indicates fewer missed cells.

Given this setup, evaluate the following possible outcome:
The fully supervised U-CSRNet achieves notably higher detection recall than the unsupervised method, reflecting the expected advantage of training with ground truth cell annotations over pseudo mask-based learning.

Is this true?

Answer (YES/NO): YES